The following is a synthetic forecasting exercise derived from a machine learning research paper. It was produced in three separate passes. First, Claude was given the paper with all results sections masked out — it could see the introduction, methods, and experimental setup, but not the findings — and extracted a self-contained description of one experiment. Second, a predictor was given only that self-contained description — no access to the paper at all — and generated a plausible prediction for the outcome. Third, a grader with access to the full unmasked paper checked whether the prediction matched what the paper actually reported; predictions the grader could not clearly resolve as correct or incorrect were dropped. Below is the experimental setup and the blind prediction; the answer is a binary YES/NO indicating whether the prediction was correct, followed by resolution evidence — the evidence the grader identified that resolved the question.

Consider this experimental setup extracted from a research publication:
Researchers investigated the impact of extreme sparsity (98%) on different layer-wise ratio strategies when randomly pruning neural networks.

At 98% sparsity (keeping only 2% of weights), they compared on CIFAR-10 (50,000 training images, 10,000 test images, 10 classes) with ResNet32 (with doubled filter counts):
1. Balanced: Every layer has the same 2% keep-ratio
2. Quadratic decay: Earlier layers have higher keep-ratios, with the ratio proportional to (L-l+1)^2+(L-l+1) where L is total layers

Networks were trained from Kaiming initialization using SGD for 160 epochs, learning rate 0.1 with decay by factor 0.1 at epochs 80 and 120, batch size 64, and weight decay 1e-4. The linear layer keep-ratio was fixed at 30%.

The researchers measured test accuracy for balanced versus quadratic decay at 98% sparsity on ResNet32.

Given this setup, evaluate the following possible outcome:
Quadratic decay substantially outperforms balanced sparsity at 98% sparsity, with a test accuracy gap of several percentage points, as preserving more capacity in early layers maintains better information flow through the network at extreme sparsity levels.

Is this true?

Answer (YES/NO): YES